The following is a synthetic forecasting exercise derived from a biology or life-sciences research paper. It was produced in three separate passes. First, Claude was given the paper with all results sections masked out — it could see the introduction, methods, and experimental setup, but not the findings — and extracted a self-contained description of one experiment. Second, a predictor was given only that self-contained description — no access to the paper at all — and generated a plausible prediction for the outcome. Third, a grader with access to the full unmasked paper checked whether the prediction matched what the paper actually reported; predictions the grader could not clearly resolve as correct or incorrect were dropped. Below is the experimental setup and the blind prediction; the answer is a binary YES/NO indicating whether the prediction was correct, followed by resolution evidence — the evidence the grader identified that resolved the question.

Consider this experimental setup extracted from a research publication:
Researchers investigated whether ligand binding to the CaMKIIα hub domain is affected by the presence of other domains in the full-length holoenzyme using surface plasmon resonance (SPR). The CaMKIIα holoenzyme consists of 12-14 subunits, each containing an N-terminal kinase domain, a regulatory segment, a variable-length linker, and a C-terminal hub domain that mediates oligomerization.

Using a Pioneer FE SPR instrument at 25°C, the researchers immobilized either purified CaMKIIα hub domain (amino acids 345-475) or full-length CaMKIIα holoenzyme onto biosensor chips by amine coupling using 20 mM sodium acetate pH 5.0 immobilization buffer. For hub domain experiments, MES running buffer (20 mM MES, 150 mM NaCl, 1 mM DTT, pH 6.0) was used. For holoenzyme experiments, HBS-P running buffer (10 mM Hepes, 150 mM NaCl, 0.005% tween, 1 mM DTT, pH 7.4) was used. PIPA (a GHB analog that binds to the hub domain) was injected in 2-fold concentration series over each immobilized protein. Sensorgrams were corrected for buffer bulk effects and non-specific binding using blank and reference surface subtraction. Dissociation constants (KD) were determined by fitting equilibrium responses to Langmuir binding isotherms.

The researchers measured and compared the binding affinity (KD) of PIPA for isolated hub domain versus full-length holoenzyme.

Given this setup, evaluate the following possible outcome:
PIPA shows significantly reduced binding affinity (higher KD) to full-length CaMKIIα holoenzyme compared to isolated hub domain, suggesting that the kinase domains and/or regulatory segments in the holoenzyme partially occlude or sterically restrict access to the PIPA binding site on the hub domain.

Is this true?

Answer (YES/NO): NO